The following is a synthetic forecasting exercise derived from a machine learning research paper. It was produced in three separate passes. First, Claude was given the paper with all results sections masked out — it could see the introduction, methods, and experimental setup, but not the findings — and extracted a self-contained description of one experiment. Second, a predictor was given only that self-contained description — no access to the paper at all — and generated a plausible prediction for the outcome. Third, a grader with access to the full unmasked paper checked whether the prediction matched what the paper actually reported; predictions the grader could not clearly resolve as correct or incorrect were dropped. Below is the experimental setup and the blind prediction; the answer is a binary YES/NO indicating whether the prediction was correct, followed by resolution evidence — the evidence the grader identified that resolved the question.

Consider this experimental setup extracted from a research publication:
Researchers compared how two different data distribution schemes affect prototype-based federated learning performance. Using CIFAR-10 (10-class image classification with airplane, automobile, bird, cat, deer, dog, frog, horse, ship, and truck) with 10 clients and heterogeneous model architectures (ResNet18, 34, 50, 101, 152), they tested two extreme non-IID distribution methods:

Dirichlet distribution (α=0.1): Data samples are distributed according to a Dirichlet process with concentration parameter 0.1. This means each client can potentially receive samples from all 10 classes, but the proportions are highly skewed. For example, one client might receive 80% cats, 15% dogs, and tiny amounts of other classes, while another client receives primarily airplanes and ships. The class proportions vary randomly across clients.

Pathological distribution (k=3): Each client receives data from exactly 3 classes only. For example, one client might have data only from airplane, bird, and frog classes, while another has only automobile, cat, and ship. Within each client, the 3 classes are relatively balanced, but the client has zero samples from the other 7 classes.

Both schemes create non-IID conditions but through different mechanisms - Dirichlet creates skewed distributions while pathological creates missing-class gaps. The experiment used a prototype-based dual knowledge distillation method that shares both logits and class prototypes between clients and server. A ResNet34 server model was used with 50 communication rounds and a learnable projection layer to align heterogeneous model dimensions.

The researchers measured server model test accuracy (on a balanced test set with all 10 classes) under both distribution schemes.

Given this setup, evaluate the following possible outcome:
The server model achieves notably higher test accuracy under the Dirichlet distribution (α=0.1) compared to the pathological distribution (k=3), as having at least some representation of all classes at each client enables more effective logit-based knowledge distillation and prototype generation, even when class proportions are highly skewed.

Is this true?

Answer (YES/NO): NO